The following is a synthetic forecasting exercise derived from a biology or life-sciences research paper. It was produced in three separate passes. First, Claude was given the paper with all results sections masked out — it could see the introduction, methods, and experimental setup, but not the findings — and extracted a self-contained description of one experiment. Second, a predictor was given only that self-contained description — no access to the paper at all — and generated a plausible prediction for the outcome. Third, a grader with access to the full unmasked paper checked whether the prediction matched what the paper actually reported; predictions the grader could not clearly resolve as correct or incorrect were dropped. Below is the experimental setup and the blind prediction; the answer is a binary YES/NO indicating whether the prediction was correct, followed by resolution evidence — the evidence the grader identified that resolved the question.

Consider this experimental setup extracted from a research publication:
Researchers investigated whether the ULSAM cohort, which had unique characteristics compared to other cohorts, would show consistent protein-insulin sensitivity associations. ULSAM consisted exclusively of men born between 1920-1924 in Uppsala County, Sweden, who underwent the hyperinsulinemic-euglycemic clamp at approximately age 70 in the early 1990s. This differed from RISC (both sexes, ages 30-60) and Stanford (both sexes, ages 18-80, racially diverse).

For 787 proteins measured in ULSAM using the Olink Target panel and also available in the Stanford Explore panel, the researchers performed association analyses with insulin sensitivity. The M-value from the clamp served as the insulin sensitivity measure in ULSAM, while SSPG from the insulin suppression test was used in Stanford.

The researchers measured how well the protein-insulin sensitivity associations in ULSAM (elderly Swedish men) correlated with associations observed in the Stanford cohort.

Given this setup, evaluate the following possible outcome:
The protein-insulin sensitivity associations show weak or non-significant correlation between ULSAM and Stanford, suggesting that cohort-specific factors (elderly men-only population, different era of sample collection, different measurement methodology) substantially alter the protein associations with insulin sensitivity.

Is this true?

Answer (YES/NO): NO